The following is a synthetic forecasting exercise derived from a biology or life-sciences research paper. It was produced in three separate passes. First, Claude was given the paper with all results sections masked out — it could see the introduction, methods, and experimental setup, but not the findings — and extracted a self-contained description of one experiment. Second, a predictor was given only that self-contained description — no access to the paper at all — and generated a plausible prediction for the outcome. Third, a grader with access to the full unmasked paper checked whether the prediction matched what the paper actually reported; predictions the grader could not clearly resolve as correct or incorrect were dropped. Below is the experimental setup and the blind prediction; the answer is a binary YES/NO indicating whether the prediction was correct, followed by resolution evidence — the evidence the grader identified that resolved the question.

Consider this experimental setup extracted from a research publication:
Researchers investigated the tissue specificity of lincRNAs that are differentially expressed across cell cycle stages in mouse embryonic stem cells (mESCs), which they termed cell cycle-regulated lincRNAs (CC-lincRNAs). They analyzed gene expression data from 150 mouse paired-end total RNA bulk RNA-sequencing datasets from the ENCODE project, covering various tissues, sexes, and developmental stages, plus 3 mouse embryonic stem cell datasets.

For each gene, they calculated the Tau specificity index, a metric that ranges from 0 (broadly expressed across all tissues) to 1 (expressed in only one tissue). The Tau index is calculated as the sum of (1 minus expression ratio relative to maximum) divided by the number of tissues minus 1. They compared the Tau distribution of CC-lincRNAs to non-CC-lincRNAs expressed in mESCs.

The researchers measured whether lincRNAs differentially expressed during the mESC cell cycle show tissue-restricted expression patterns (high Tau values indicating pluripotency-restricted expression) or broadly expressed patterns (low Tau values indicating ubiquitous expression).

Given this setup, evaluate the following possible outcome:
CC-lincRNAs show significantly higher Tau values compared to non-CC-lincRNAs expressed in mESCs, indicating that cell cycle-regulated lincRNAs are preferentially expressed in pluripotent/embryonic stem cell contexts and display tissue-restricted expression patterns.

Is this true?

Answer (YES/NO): NO